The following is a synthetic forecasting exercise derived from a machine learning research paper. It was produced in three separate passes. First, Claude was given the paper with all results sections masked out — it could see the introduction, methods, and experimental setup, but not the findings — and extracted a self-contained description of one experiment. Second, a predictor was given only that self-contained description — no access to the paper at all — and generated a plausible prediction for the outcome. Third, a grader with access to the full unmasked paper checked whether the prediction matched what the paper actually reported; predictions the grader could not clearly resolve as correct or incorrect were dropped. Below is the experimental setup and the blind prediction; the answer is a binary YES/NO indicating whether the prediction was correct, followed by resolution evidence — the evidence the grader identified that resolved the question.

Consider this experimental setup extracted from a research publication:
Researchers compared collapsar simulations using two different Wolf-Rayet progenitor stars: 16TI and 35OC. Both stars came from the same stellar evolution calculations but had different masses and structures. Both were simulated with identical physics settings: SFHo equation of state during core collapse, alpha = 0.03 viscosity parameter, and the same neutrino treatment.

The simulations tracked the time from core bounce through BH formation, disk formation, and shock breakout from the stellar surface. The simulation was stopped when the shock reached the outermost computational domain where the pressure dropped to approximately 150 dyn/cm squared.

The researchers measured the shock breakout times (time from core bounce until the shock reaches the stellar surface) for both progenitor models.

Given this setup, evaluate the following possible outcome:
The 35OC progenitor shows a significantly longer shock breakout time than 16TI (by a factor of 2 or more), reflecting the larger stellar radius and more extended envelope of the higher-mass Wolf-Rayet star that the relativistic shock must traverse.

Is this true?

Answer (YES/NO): NO